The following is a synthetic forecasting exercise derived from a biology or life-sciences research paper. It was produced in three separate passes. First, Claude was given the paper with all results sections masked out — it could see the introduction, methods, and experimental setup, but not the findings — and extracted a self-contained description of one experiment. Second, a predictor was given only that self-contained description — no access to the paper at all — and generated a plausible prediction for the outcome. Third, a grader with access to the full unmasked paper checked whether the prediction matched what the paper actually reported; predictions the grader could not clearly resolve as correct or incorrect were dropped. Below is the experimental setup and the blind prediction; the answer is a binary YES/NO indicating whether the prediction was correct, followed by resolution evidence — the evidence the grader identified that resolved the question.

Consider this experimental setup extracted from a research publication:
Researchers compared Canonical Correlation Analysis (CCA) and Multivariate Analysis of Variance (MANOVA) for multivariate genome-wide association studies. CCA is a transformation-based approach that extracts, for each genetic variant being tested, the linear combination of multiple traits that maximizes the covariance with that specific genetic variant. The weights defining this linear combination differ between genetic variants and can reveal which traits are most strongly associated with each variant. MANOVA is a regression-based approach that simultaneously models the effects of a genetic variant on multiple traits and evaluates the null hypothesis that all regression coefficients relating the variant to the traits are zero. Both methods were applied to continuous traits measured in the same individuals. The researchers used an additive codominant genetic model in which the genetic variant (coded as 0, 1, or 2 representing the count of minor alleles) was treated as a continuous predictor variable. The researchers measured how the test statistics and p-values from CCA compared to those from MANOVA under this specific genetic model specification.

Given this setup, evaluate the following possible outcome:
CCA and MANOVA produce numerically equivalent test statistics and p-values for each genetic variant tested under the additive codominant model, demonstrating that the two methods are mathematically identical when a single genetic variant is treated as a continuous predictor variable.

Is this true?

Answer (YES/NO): YES